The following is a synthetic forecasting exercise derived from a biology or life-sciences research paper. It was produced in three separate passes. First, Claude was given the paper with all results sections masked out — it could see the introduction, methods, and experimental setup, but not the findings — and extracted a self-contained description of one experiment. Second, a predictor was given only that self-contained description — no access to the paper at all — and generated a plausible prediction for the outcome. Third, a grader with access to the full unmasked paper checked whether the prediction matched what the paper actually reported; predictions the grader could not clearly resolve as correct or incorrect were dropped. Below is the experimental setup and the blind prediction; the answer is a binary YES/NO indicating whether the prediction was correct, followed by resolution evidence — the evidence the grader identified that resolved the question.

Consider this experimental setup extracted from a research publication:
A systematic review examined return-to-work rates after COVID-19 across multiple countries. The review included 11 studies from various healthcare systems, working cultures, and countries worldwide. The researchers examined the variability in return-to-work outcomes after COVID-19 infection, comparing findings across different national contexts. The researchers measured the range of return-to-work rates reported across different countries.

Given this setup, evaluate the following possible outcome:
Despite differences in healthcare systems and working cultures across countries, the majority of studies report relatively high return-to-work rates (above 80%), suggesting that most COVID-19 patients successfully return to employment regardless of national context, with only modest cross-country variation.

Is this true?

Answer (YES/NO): NO